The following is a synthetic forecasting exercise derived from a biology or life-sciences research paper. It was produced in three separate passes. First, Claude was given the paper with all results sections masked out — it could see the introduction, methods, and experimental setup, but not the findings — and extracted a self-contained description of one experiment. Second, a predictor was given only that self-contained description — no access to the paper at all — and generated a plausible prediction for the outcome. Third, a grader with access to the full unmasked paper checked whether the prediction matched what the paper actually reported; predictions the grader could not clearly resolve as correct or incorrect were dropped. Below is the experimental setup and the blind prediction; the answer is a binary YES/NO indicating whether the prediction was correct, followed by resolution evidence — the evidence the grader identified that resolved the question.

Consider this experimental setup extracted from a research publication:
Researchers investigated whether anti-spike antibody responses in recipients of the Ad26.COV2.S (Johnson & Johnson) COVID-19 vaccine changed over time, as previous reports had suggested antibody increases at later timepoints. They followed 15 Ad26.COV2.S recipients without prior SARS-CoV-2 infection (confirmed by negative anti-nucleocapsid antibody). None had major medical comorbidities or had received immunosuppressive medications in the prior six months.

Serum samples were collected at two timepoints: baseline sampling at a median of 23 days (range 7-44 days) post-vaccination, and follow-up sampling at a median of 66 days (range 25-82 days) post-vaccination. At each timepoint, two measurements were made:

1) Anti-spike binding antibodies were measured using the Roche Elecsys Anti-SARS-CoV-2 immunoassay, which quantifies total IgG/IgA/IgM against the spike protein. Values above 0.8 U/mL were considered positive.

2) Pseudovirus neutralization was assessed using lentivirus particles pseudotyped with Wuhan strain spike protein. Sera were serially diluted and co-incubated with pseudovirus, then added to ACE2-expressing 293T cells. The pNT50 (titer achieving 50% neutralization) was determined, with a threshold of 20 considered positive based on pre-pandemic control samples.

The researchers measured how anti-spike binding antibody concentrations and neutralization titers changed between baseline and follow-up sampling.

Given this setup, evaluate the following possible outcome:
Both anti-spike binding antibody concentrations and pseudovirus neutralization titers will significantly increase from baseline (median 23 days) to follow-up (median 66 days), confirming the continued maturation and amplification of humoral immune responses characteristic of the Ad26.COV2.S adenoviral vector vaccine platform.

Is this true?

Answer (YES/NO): NO